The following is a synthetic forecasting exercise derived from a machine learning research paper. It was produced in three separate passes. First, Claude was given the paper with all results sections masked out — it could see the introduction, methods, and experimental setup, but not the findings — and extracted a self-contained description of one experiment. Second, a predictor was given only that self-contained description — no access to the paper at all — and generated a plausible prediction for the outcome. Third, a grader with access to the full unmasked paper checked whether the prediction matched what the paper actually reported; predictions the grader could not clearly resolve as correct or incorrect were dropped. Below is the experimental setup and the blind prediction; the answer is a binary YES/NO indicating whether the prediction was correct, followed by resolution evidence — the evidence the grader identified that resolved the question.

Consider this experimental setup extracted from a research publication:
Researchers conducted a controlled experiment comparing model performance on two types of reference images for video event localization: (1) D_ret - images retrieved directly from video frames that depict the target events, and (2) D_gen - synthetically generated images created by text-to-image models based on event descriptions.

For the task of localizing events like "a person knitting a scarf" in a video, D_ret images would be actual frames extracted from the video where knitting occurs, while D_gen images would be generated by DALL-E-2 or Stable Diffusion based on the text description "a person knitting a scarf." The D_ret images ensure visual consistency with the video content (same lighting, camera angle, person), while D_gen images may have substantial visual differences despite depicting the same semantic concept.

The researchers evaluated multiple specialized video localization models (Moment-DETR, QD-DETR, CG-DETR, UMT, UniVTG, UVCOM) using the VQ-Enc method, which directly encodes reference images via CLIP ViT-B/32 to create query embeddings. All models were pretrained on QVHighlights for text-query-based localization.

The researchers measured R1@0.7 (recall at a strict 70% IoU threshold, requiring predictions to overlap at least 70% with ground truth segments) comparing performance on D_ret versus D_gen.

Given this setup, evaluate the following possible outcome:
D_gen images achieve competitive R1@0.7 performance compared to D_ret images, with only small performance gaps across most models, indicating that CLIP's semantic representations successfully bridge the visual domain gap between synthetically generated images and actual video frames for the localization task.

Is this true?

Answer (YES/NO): YES